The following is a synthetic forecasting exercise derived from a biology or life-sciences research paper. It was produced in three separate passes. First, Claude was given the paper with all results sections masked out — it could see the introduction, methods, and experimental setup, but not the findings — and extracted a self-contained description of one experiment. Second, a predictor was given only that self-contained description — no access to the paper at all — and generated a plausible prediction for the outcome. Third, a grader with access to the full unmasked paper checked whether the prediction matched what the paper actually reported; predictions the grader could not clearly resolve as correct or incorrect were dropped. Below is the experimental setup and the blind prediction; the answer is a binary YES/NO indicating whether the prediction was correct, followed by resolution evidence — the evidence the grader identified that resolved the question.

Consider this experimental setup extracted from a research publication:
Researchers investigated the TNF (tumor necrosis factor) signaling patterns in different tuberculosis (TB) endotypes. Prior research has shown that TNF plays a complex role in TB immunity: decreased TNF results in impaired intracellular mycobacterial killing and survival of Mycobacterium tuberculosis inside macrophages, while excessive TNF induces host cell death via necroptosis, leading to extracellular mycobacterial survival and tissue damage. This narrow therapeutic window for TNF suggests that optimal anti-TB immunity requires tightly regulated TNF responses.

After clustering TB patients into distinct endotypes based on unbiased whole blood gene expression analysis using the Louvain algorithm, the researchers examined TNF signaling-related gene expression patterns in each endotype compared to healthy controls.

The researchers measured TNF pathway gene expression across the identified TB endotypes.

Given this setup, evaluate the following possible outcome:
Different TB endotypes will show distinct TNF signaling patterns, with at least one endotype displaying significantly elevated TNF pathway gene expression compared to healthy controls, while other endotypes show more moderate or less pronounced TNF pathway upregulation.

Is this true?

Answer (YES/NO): NO